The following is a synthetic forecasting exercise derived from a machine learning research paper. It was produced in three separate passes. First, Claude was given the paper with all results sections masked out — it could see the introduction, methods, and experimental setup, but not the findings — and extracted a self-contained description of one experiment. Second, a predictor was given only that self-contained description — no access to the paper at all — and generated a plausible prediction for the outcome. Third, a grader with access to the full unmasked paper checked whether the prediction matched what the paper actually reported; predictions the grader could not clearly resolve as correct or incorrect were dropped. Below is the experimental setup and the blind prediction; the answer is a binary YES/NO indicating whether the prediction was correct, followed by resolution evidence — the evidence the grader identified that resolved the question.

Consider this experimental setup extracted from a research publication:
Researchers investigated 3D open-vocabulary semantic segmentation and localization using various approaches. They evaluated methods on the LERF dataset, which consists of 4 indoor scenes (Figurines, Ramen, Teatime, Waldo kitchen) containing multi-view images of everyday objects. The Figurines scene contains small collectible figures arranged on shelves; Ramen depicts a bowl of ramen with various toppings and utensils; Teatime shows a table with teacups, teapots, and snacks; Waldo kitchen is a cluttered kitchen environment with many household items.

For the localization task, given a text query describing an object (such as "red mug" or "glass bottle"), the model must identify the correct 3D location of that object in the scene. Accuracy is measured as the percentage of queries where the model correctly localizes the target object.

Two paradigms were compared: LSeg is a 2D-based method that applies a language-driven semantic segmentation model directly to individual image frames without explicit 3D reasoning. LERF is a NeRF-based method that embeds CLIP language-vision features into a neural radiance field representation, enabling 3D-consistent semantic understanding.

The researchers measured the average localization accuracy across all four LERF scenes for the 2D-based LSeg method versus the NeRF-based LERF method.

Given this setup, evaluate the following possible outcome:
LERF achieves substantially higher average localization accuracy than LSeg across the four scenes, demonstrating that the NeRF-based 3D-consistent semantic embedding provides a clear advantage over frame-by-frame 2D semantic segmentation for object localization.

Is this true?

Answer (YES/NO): YES